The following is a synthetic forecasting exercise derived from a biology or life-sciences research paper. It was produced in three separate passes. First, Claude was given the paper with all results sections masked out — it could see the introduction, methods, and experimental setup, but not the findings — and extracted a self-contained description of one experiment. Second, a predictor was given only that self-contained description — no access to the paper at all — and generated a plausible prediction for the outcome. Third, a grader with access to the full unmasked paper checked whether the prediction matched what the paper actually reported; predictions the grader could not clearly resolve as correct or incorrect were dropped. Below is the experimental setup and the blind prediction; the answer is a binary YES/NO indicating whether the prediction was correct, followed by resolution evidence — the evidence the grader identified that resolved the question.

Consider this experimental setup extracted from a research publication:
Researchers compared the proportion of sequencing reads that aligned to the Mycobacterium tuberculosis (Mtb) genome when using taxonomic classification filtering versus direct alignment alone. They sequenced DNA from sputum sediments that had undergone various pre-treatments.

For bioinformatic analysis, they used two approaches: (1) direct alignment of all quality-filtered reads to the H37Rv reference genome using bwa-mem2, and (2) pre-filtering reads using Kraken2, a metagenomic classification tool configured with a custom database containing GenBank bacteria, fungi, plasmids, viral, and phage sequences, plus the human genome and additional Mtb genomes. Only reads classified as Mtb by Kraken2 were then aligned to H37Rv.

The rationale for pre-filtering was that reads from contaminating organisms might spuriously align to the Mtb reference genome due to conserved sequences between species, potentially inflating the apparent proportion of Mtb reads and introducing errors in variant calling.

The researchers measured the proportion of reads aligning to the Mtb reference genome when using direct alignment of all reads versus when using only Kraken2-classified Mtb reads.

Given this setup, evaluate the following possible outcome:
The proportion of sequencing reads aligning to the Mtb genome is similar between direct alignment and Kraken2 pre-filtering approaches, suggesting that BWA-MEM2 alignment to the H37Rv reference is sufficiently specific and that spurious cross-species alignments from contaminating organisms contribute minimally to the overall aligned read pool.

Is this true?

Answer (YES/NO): NO